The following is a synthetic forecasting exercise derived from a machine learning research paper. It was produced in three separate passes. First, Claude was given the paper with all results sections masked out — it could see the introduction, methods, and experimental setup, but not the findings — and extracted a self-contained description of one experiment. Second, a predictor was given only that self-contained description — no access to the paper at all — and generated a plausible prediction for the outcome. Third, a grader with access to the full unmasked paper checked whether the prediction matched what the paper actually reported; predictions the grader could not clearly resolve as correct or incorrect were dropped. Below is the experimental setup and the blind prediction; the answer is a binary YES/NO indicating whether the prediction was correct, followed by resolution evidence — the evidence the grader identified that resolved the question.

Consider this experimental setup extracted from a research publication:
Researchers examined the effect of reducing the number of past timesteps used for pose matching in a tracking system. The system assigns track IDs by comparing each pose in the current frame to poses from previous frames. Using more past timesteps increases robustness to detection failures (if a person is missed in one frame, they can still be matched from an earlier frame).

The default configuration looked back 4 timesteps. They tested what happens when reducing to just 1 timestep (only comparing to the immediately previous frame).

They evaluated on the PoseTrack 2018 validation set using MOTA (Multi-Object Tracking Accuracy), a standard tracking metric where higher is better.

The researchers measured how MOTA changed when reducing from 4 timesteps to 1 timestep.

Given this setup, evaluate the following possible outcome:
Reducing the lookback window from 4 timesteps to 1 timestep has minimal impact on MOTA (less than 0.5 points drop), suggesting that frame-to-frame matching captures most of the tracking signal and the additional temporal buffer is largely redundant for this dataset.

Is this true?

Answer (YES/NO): YES